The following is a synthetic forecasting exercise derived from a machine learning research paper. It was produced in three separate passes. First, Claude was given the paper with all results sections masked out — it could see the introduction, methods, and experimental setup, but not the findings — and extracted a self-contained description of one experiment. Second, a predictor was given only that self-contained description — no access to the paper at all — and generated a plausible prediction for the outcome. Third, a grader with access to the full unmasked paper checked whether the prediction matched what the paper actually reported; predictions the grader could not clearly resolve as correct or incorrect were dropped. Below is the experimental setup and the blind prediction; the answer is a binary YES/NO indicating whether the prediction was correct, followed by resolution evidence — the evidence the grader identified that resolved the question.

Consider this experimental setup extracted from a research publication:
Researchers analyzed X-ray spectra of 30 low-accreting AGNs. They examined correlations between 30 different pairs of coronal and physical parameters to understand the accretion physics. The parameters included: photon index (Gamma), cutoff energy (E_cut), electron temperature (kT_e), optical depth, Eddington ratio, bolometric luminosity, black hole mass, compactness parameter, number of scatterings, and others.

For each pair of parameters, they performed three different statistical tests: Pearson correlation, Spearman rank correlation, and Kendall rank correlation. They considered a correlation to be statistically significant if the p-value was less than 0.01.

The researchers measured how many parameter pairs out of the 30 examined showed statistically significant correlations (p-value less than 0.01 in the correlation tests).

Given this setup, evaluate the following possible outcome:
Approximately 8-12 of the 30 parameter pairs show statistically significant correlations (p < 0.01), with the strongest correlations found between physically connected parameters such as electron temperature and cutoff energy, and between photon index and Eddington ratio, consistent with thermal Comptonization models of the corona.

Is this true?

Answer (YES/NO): NO